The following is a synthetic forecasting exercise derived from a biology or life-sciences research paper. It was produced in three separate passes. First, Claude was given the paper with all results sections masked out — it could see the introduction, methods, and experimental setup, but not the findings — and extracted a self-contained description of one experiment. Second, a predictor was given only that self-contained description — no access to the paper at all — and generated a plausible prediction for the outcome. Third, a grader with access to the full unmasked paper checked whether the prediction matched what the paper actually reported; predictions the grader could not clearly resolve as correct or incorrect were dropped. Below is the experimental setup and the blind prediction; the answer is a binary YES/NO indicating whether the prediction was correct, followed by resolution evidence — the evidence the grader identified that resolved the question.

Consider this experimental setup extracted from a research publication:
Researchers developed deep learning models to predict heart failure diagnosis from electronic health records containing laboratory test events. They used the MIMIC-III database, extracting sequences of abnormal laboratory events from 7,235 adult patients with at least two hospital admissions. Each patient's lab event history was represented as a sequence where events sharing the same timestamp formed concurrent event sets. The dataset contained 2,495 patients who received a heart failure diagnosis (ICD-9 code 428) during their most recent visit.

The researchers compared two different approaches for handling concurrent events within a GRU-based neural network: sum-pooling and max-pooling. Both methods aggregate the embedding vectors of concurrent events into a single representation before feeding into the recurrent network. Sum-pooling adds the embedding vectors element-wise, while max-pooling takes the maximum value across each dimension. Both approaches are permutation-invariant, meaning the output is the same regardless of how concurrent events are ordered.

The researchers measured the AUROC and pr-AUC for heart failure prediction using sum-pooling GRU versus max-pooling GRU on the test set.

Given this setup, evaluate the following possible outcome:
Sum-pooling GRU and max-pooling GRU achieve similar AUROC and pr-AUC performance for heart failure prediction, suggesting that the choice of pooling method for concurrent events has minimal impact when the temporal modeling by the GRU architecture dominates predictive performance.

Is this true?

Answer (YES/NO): NO